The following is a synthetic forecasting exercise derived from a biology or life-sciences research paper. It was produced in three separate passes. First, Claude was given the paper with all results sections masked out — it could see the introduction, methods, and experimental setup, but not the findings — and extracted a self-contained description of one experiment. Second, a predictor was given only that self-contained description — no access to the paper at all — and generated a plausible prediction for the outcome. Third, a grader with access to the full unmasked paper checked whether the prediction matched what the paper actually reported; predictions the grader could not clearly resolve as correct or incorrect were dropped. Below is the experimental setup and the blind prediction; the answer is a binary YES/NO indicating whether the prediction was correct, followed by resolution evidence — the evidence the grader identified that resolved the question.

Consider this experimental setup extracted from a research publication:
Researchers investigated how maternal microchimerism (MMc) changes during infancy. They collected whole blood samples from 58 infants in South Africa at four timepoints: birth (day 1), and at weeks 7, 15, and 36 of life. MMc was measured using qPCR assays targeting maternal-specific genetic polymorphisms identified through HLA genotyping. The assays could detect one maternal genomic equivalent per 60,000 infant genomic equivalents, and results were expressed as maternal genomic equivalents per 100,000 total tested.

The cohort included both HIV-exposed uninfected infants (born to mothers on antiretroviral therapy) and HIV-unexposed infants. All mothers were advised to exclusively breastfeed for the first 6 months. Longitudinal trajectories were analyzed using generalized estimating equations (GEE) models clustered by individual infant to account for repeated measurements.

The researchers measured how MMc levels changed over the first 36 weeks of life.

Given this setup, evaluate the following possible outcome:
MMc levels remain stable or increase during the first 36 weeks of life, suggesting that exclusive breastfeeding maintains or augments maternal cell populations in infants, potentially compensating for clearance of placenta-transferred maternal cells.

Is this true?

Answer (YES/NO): NO